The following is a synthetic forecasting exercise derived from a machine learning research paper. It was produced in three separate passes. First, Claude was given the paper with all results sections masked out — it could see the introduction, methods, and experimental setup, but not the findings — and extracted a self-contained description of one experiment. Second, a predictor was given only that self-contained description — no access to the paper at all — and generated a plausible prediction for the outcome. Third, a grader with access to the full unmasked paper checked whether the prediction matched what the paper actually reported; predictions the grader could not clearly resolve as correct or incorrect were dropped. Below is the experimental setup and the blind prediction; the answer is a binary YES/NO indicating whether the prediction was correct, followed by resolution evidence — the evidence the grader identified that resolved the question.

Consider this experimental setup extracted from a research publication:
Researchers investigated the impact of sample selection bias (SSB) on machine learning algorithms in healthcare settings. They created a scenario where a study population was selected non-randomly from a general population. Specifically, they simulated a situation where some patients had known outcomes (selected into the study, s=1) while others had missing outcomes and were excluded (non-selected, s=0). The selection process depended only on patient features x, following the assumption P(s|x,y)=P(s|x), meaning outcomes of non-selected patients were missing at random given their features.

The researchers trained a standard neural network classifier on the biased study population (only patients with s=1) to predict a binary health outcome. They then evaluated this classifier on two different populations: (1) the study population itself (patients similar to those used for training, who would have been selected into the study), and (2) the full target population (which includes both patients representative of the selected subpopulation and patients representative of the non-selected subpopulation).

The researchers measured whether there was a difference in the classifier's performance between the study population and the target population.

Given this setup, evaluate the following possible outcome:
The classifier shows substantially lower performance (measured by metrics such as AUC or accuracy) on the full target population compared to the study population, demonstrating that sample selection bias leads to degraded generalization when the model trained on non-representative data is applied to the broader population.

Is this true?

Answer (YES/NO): YES